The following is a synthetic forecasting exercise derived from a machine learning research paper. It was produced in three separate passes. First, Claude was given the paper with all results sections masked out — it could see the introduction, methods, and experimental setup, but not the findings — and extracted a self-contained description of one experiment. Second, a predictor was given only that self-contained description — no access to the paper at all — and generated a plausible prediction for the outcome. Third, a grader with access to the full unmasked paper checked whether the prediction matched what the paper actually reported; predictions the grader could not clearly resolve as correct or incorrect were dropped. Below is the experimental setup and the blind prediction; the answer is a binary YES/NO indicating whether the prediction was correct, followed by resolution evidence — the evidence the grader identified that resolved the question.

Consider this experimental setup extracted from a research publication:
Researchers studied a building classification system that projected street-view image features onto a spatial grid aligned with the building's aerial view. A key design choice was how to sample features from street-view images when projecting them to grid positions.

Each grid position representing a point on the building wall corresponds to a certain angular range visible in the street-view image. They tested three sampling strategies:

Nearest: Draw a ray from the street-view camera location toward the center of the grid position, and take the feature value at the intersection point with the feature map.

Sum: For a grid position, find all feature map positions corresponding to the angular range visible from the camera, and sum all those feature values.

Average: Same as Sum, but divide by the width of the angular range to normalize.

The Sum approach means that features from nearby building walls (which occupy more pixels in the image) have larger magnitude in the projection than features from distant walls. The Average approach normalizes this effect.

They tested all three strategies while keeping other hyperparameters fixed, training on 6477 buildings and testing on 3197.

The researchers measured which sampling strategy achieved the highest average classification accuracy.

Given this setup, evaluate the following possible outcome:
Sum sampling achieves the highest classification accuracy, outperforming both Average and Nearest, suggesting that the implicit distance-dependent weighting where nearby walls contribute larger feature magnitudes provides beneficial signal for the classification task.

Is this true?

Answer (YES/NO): NO